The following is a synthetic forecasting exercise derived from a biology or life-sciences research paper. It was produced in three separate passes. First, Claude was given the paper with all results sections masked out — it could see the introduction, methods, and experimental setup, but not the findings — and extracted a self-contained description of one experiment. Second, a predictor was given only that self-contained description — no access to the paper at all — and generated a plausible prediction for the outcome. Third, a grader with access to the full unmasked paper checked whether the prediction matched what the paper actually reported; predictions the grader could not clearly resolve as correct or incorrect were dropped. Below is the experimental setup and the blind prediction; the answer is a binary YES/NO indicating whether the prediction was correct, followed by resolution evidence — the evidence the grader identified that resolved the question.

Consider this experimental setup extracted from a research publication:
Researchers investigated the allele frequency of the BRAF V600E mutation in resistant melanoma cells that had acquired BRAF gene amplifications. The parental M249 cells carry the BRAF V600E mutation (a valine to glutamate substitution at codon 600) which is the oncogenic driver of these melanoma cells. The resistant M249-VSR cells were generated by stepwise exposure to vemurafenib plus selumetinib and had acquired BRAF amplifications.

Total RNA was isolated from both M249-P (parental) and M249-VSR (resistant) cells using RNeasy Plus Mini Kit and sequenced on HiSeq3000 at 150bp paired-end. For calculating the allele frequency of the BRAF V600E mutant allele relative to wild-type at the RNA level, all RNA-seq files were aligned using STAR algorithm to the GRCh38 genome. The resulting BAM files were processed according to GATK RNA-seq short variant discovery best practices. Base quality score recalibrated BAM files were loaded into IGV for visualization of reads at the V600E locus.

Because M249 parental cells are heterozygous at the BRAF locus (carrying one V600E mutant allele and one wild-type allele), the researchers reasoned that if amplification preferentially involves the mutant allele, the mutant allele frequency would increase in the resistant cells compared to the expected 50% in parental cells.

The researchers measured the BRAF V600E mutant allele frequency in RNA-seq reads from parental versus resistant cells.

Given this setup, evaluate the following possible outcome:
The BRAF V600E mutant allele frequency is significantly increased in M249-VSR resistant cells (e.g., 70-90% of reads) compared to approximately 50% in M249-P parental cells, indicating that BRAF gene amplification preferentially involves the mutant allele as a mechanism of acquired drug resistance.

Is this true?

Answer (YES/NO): NO